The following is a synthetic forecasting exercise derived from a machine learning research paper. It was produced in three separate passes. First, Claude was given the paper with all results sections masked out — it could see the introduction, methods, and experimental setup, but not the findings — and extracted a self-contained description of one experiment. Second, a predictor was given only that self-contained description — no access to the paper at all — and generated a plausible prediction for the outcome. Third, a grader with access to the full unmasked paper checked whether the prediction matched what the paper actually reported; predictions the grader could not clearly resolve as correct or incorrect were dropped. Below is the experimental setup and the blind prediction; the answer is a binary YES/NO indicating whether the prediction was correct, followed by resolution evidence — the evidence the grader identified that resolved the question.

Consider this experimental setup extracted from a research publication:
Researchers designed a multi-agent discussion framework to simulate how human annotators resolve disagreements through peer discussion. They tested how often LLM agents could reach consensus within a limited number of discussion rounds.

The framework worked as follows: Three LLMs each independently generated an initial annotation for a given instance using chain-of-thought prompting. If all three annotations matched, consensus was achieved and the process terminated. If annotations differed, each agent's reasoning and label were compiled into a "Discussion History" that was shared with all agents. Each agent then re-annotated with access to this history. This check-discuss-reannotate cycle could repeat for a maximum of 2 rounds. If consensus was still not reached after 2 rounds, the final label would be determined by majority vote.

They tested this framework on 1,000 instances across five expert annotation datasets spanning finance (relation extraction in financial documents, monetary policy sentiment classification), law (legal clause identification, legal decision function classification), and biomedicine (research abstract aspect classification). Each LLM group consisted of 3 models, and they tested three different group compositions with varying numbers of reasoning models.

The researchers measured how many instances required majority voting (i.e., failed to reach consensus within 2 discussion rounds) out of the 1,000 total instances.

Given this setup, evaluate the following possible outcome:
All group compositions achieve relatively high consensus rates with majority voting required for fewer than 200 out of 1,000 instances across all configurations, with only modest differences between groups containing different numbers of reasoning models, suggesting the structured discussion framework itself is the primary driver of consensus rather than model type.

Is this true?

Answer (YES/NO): YES